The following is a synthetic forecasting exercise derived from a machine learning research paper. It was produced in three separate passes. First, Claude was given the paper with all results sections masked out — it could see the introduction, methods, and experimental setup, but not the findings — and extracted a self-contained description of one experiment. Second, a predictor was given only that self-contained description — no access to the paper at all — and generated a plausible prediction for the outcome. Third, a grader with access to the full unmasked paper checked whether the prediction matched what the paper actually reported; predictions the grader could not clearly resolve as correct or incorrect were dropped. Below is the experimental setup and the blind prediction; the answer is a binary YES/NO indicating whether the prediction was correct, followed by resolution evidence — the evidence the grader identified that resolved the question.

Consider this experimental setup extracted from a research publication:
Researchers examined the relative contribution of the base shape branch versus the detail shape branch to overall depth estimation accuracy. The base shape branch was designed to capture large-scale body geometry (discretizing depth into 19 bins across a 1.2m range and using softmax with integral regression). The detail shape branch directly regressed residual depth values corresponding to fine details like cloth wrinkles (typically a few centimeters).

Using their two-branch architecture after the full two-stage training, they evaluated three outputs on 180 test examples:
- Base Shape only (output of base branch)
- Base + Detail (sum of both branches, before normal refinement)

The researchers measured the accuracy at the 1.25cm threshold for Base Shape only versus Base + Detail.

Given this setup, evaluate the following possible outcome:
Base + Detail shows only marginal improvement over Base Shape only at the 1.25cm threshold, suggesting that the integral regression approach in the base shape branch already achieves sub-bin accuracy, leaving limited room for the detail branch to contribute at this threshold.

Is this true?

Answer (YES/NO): YES